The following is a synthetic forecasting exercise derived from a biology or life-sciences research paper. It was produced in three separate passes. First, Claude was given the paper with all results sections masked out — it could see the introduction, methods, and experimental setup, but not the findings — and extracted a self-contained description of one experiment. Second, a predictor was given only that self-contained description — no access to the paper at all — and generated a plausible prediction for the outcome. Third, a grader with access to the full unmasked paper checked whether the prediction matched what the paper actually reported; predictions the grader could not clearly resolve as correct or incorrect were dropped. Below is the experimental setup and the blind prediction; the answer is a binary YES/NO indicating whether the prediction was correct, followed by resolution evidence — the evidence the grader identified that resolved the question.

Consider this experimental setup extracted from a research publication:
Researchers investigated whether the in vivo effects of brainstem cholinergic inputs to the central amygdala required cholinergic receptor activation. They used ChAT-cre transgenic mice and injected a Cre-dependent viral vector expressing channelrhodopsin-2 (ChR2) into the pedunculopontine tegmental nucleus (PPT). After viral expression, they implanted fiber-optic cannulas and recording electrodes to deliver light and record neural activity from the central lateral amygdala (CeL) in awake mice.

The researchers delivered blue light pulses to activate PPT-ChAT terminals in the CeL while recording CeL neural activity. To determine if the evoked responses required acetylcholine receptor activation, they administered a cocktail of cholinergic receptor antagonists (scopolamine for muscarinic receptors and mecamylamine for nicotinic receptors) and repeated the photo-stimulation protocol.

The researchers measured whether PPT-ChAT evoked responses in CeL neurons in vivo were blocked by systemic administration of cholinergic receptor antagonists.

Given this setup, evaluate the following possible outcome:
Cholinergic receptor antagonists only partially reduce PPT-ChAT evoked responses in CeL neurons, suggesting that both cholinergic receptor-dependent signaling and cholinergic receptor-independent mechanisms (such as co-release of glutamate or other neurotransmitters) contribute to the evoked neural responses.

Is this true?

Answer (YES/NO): NO